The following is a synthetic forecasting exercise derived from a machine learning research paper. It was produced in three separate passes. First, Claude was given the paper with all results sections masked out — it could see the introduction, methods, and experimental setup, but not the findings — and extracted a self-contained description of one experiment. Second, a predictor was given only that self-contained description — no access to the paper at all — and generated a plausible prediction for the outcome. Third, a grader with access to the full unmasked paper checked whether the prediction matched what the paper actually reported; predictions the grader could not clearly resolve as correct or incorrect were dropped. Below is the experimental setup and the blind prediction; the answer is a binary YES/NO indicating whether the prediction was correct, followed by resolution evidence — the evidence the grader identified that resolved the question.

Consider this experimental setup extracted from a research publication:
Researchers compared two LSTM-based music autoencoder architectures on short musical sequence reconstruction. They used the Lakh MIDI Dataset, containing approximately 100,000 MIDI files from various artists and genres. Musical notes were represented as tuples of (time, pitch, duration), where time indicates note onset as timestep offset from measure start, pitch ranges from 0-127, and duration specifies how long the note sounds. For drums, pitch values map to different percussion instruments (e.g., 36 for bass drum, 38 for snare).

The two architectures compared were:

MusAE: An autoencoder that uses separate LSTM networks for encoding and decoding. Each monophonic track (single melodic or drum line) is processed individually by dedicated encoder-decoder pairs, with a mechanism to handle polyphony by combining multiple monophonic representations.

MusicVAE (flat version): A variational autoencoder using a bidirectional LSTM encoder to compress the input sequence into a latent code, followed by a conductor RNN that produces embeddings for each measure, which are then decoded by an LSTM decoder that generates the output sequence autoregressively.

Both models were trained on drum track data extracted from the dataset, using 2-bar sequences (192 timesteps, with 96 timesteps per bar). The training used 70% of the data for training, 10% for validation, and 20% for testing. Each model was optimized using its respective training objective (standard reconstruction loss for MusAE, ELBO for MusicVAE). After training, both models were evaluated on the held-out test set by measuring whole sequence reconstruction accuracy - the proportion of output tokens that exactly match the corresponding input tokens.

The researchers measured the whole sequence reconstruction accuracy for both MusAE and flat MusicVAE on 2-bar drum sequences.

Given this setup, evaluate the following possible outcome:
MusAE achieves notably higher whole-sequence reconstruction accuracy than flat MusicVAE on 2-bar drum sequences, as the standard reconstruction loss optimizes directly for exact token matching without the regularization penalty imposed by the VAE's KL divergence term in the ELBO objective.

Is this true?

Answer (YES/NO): YES